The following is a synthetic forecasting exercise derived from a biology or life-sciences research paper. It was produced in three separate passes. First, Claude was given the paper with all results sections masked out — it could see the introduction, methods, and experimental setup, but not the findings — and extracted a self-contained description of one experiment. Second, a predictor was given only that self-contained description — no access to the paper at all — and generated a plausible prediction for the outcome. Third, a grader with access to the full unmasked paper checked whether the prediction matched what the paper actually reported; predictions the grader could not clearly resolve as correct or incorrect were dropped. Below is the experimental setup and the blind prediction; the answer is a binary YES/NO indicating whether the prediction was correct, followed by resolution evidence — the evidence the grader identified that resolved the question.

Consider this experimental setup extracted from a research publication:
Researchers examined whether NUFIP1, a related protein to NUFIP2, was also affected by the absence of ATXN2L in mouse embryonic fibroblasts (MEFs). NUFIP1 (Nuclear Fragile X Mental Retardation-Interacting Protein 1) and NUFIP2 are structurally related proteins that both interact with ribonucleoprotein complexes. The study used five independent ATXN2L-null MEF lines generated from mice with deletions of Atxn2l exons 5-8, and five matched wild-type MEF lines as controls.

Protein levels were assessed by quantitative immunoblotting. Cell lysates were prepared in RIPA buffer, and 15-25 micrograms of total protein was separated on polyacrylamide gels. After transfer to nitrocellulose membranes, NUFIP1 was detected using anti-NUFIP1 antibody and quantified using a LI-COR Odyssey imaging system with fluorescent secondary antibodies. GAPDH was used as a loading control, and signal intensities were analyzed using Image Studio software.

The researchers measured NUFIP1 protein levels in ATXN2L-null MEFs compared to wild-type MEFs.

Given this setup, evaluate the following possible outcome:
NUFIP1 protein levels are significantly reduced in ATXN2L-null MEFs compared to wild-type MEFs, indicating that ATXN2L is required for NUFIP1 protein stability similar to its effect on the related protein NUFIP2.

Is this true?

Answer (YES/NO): NO